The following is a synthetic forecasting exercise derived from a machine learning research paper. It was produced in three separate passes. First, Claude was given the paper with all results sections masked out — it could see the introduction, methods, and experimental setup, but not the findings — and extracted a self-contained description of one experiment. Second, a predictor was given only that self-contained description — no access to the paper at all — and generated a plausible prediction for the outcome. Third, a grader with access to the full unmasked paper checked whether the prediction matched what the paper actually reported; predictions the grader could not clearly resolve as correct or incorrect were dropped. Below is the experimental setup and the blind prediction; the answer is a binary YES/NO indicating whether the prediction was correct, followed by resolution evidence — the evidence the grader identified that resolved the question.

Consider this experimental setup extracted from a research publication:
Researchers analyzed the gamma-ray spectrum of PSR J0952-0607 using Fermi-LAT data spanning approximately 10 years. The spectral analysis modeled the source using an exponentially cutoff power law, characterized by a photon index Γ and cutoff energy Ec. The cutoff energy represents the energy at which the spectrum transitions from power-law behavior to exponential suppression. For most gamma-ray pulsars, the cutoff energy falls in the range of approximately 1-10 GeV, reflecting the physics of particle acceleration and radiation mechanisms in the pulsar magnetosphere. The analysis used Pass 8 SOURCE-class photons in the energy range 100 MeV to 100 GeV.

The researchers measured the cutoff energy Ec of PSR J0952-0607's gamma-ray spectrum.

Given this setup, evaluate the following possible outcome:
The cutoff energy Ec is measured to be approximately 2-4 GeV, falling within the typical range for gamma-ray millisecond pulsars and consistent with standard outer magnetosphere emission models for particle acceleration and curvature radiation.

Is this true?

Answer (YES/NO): NO